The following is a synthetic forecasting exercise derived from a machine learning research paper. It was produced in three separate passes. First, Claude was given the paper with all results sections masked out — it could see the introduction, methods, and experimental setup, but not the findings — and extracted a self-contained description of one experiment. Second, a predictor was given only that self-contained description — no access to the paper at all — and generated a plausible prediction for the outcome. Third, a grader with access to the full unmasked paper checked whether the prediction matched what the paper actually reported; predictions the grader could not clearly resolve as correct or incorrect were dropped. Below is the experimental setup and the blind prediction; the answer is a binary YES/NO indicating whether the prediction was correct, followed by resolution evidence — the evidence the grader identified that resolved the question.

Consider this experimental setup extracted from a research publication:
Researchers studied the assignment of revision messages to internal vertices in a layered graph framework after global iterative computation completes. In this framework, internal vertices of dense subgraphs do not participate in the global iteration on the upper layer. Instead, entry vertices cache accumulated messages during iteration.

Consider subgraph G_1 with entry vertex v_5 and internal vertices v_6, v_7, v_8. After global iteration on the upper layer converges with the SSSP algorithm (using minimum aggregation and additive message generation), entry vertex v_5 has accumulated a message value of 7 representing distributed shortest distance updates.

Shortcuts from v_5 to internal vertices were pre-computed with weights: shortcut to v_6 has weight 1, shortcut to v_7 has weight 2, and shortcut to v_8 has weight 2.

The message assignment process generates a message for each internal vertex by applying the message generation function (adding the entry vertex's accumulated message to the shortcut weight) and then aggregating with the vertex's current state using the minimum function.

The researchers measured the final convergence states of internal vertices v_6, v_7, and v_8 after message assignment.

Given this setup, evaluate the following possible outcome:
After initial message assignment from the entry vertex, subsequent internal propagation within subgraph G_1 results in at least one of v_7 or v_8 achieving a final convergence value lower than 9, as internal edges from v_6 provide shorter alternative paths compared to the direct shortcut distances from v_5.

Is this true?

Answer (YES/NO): NO